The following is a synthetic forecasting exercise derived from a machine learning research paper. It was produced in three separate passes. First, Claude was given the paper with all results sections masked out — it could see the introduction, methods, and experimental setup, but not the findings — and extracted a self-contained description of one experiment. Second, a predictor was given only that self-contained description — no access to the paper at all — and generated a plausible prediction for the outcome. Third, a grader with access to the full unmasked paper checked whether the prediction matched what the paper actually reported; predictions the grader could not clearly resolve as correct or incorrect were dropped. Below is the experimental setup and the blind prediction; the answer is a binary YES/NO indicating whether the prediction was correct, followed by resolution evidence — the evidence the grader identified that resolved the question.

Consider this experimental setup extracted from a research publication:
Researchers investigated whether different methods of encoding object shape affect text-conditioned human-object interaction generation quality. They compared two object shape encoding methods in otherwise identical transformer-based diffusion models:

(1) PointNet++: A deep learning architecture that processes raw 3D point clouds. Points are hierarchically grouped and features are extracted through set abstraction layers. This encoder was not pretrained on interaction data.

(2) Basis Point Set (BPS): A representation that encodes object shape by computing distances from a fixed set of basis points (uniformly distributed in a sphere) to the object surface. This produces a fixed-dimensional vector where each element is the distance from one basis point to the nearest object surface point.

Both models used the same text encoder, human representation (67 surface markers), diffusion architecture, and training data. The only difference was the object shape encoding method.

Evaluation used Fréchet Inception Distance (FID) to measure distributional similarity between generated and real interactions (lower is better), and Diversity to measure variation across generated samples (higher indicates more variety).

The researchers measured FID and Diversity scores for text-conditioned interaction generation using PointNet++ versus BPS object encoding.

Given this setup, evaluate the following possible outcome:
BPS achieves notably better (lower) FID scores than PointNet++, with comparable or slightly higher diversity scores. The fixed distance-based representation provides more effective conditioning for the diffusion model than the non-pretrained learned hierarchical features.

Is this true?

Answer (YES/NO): YES